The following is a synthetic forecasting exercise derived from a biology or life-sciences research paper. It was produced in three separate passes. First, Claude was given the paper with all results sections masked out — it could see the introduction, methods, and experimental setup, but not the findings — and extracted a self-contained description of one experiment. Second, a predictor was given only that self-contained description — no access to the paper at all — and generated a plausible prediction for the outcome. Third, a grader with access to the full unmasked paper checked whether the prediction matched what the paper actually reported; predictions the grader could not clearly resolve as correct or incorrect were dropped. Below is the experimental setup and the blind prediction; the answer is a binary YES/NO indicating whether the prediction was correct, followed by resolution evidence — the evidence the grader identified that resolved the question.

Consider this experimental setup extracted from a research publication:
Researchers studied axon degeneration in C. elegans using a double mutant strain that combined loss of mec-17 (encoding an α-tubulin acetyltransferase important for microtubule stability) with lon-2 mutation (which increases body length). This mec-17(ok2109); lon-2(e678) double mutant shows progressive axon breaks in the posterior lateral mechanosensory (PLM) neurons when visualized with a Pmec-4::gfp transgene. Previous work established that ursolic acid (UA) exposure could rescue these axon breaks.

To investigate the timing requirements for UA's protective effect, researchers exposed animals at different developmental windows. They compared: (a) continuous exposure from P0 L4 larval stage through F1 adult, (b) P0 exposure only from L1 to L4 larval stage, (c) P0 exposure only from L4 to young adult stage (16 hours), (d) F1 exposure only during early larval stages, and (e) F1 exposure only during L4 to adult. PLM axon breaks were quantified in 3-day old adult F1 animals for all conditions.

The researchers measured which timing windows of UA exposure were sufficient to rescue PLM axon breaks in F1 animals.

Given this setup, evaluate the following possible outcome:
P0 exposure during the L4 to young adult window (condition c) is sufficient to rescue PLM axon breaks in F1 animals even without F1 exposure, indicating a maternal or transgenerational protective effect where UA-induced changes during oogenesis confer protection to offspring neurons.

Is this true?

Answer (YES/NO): YES